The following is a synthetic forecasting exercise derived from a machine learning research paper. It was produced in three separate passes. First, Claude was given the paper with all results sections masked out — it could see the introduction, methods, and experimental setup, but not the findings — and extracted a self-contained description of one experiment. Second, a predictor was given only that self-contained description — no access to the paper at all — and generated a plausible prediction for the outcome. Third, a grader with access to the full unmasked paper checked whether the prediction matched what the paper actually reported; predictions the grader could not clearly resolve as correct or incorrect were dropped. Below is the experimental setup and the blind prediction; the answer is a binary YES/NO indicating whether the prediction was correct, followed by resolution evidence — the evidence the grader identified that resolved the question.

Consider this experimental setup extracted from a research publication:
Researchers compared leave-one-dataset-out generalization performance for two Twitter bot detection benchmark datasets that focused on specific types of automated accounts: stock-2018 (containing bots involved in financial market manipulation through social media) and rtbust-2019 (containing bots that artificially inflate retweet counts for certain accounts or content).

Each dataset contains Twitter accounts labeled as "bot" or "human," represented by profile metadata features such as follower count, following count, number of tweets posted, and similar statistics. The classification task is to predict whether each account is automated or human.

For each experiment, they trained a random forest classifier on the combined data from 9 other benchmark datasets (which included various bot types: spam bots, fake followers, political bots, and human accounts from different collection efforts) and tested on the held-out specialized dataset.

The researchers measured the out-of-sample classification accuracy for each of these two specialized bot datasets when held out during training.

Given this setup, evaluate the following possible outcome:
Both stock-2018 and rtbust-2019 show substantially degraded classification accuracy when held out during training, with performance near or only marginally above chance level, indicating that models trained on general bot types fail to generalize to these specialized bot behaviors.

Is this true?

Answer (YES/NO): YES